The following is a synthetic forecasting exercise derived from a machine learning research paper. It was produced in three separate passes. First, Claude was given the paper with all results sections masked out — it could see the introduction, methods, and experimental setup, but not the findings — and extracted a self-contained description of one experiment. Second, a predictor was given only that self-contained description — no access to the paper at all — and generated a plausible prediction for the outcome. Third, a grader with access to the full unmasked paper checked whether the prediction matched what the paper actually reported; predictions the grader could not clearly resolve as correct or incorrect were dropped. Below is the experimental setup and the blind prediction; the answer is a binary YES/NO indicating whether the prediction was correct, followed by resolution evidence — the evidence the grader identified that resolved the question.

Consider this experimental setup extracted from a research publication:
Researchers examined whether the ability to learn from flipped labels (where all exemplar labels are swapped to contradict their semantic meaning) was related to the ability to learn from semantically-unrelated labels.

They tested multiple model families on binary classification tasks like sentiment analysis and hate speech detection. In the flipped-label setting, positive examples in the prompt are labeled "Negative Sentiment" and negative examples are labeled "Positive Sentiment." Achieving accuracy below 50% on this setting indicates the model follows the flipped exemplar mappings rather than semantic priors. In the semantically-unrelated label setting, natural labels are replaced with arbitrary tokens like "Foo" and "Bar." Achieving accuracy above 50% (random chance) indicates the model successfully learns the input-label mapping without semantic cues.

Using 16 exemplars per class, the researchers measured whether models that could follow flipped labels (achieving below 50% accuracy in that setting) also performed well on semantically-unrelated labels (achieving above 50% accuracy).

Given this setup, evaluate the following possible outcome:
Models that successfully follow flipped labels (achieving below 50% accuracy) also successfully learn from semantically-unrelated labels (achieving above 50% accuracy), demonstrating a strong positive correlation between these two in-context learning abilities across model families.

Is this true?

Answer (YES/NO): NO